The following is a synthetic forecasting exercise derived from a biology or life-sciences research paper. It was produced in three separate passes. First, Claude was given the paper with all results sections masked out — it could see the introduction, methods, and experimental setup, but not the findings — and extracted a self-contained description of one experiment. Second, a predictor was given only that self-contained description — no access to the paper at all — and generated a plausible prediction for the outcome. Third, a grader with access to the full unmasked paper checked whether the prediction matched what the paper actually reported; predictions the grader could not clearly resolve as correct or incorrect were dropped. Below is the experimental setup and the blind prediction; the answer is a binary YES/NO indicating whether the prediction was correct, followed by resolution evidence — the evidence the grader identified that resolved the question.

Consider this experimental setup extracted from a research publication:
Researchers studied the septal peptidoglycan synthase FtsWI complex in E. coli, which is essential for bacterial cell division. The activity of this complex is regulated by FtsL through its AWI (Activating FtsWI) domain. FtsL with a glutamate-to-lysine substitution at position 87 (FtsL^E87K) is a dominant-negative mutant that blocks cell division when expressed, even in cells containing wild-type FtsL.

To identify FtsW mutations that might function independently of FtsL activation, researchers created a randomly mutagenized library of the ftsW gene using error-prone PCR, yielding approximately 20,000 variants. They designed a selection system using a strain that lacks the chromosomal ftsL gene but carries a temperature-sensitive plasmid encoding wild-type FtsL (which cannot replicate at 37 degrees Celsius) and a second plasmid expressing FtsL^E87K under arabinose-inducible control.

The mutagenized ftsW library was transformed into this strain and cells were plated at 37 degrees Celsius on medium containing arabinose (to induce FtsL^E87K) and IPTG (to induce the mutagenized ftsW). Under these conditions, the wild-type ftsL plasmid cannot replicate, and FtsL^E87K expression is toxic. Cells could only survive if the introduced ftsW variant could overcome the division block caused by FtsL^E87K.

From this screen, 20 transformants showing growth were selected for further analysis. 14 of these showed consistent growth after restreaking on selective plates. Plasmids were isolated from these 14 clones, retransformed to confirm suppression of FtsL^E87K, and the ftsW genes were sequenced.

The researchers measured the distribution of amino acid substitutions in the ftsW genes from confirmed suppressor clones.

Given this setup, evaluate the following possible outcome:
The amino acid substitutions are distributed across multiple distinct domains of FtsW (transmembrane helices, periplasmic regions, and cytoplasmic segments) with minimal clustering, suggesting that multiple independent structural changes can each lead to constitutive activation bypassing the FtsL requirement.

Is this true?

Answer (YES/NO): NO